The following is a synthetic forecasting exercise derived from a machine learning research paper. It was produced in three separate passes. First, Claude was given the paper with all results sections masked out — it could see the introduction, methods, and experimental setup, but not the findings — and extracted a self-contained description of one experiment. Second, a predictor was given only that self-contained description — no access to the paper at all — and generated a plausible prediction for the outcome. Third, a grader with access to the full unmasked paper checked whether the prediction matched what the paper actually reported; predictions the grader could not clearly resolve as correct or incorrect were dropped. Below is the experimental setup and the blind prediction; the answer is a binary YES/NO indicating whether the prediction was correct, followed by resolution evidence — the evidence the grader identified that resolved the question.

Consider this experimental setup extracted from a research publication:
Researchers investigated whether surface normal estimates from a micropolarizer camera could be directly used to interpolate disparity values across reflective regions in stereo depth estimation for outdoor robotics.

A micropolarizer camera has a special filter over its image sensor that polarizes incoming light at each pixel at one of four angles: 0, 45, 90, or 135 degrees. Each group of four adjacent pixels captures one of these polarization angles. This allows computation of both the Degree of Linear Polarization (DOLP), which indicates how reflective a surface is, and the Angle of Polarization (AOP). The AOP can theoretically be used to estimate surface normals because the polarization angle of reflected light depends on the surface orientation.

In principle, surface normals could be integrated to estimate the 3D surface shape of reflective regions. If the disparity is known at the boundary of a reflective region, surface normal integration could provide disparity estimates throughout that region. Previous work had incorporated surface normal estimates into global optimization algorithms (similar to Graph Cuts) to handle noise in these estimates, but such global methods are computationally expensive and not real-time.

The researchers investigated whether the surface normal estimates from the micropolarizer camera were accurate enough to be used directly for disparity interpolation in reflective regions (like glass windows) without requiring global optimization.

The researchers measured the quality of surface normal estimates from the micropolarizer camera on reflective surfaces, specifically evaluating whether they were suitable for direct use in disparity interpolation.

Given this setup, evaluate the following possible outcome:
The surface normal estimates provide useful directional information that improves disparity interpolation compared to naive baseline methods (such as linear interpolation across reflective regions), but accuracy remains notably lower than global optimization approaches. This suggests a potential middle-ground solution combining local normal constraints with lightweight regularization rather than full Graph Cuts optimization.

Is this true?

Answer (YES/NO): NO